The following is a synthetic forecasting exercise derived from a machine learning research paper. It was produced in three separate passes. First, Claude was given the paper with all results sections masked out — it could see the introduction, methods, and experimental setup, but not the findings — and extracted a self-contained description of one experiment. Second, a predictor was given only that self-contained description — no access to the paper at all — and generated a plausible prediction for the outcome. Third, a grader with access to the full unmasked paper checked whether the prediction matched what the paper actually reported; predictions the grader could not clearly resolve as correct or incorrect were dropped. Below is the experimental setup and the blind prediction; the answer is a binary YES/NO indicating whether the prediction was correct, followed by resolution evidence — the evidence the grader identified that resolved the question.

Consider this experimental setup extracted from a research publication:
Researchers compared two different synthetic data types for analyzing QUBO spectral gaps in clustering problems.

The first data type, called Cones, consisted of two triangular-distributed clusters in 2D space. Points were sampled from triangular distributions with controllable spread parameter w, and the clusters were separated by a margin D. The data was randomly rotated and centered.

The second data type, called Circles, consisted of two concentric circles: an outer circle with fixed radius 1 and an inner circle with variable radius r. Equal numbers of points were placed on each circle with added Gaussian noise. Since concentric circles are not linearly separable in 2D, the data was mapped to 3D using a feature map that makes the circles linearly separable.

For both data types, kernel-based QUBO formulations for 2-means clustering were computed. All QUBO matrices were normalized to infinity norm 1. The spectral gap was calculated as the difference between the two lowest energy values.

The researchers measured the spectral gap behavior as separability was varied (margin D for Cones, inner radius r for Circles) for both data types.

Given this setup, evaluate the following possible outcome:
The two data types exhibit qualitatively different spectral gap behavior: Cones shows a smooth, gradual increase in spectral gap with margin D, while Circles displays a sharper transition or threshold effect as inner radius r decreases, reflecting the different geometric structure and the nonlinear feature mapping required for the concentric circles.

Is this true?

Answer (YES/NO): NO